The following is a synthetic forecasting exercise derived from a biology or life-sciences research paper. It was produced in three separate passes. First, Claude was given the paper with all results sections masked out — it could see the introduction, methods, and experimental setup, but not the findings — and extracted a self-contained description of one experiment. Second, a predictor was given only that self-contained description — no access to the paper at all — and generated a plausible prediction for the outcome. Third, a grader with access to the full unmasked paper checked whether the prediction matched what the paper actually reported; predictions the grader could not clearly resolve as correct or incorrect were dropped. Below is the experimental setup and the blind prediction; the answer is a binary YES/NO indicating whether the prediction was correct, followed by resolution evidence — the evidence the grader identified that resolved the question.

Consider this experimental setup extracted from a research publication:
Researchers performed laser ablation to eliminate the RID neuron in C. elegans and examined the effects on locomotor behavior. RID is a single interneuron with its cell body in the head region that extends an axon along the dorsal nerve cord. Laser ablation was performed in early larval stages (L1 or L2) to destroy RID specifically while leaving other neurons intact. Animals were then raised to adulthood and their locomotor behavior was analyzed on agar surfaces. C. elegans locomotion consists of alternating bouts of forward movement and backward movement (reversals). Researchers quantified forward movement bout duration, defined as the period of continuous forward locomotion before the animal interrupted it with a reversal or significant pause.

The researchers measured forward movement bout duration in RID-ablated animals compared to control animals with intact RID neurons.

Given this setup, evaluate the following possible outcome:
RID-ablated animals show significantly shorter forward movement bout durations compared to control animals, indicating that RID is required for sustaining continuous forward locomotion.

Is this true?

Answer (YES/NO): YES